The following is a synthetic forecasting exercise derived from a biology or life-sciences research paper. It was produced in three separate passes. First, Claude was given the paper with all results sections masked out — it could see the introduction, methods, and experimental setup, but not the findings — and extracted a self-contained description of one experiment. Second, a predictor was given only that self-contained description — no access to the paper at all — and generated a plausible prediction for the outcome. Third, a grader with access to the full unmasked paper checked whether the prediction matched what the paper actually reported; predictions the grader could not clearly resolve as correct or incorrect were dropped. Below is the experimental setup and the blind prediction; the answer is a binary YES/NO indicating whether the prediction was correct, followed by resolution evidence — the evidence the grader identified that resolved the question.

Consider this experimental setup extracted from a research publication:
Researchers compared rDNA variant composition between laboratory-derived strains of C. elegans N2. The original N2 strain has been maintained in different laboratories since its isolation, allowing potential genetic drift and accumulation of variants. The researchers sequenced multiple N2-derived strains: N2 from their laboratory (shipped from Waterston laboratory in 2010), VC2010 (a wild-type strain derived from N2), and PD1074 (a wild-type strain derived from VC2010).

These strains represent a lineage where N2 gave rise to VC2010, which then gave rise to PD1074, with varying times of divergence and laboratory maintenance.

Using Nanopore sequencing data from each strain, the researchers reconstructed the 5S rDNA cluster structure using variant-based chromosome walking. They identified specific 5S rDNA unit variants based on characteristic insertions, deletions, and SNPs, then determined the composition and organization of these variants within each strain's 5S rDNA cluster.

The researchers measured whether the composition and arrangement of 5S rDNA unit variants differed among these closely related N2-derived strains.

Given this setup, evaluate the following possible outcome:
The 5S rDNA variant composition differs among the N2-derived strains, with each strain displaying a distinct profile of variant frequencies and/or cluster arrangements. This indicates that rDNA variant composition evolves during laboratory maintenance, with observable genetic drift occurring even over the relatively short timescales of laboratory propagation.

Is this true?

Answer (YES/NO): YES